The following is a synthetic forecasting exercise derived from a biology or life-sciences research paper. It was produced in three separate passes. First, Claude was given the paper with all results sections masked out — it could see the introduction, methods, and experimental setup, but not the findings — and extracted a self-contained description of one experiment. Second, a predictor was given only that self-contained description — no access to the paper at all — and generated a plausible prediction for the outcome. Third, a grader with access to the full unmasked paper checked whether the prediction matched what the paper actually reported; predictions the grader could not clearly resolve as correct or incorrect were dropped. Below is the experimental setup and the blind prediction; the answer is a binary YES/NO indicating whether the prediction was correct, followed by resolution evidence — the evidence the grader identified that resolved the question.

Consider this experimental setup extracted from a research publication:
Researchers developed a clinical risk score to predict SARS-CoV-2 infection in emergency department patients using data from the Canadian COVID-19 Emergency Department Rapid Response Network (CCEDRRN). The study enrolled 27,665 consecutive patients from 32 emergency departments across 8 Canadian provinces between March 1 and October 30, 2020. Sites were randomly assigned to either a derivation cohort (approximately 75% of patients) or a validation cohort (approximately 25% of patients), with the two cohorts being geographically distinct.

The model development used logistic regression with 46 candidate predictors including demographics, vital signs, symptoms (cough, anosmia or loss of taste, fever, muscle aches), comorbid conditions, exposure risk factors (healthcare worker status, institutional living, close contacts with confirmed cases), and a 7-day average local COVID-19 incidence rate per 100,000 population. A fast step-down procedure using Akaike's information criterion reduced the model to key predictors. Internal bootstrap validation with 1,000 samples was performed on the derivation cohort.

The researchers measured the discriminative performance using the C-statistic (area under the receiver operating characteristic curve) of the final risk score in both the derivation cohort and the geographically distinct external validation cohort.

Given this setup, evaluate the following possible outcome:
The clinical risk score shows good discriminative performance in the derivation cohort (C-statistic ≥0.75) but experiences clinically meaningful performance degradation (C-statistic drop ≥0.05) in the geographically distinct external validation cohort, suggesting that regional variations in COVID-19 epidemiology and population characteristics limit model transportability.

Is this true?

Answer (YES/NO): NO